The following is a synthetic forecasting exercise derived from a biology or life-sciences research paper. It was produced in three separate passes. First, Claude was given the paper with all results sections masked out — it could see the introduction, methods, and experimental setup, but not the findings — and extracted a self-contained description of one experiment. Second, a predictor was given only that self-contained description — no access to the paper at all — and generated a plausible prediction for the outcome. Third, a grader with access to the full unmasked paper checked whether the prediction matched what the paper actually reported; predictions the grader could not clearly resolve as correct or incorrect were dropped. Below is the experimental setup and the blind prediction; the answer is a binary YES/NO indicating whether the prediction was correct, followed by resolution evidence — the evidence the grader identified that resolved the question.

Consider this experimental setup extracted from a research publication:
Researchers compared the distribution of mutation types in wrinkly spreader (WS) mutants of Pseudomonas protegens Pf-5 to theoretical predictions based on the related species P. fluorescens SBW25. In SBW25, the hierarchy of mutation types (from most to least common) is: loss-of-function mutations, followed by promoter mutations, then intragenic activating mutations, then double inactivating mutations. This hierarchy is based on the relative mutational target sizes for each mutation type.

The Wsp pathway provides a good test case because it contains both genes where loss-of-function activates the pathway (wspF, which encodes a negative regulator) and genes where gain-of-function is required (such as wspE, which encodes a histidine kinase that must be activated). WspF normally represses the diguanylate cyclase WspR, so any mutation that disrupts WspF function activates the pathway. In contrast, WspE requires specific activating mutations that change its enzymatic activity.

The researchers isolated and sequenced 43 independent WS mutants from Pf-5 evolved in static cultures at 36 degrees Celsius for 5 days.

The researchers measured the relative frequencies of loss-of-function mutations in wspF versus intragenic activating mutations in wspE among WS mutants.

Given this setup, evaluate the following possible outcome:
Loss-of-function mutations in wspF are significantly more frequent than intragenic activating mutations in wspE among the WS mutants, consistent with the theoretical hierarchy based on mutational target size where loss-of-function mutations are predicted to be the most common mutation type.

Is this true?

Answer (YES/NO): YES